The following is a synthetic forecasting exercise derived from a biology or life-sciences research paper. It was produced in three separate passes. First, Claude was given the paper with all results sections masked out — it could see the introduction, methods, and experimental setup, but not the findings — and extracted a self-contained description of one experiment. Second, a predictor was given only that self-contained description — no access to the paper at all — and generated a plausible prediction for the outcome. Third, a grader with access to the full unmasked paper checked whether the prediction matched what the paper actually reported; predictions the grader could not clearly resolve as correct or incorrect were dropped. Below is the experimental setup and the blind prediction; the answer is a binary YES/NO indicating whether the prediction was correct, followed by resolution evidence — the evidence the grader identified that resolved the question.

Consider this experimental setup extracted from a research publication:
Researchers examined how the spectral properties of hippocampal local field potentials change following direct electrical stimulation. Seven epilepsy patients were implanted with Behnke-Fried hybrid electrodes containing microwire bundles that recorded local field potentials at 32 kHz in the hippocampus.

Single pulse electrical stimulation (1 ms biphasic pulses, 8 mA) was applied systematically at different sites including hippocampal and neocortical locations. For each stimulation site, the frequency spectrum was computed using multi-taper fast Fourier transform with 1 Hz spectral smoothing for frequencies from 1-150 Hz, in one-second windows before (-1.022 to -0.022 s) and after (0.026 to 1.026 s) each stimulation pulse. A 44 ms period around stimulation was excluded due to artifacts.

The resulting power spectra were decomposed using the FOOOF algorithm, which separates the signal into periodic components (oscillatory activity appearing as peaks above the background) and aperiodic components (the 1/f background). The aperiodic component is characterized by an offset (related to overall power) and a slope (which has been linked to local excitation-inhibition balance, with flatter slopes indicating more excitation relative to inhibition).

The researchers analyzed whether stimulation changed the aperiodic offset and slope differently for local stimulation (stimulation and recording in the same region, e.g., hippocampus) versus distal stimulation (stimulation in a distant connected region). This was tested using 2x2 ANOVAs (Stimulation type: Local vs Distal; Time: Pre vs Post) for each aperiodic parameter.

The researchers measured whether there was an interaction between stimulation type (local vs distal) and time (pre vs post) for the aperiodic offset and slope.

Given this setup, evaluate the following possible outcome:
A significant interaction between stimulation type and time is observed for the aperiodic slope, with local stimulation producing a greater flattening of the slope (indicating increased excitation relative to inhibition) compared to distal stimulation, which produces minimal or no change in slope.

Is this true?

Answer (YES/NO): NO